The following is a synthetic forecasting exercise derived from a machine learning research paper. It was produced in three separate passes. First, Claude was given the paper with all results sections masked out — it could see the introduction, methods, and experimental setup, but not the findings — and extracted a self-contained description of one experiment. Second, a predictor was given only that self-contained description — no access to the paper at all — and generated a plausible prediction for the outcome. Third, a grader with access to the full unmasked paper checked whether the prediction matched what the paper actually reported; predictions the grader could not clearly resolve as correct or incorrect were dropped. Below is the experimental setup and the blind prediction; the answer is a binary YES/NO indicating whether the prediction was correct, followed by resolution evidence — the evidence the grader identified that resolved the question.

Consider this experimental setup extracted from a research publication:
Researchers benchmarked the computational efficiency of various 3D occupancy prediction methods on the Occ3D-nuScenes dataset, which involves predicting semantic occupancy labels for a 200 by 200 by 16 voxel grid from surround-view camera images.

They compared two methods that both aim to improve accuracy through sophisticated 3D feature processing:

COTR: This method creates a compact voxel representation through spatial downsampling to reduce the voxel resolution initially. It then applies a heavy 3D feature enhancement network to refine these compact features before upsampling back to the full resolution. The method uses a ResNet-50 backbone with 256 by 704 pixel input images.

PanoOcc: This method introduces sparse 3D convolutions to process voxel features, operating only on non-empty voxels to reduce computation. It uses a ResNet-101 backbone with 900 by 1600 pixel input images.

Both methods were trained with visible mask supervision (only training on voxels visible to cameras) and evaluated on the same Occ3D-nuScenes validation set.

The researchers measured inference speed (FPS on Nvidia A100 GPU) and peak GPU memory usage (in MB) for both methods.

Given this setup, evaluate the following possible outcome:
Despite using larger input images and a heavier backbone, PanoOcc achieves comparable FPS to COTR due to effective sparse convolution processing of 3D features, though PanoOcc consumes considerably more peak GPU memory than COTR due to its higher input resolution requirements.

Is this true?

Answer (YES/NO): NO